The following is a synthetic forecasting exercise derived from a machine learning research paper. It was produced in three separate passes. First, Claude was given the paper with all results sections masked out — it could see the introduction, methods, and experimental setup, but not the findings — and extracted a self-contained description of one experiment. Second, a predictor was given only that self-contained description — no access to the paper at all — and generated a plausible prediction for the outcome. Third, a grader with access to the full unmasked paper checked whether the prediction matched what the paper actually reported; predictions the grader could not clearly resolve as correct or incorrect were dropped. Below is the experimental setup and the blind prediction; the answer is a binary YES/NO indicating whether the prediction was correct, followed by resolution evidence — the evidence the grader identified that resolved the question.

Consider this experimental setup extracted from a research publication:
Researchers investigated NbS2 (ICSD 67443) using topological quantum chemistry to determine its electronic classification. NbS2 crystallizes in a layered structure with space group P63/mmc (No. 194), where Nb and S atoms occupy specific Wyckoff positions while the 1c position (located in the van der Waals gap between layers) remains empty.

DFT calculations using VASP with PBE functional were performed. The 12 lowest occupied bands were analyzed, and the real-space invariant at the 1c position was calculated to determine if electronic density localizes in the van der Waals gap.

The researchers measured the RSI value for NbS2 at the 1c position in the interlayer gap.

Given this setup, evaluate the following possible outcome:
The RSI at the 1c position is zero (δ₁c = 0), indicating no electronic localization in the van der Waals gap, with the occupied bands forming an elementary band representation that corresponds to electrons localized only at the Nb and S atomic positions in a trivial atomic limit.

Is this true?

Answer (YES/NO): NO